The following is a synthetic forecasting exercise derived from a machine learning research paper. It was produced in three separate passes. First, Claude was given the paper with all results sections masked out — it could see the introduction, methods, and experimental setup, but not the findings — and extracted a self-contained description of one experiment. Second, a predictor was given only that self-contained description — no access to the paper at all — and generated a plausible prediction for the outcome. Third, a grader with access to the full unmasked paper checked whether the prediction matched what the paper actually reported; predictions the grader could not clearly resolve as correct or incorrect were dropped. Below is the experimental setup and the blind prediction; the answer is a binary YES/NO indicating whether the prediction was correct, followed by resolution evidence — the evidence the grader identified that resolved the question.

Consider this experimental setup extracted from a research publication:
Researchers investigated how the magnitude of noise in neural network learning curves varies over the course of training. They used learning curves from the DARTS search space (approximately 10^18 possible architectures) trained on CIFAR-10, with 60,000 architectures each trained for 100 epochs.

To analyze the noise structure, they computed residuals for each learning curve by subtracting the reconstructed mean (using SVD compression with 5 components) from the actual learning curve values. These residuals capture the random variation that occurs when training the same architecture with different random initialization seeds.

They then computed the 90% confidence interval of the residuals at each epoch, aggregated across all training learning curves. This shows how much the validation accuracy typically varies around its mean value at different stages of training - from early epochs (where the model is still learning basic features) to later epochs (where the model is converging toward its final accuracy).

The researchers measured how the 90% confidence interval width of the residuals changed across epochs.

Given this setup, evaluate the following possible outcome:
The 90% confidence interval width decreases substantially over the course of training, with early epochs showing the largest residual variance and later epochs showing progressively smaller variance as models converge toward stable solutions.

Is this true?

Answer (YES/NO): YES